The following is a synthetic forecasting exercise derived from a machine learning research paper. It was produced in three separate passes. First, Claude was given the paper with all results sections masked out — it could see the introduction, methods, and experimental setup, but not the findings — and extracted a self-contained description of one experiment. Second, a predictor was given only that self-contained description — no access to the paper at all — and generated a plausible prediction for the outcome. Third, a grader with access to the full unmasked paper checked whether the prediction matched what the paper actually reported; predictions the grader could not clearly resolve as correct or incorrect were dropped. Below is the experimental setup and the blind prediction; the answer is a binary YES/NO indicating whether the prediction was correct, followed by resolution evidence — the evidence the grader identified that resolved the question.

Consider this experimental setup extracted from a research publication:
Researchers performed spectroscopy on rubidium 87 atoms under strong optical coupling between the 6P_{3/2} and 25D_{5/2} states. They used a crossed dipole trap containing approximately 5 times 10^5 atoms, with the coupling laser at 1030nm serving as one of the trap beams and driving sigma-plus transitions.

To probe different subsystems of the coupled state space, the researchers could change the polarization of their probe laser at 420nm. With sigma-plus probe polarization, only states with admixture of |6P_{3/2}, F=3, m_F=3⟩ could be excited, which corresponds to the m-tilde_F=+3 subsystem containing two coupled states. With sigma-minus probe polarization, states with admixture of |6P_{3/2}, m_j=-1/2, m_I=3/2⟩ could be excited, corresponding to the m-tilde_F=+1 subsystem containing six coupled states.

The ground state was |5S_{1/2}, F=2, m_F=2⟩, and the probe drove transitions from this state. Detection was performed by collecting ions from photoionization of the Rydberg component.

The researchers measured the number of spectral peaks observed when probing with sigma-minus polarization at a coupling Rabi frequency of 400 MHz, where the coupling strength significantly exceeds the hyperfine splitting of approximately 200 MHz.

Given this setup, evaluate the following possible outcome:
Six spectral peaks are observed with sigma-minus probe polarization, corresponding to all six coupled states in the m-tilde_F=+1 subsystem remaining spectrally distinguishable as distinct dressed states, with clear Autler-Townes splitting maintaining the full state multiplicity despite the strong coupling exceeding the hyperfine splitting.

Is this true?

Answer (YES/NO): NO